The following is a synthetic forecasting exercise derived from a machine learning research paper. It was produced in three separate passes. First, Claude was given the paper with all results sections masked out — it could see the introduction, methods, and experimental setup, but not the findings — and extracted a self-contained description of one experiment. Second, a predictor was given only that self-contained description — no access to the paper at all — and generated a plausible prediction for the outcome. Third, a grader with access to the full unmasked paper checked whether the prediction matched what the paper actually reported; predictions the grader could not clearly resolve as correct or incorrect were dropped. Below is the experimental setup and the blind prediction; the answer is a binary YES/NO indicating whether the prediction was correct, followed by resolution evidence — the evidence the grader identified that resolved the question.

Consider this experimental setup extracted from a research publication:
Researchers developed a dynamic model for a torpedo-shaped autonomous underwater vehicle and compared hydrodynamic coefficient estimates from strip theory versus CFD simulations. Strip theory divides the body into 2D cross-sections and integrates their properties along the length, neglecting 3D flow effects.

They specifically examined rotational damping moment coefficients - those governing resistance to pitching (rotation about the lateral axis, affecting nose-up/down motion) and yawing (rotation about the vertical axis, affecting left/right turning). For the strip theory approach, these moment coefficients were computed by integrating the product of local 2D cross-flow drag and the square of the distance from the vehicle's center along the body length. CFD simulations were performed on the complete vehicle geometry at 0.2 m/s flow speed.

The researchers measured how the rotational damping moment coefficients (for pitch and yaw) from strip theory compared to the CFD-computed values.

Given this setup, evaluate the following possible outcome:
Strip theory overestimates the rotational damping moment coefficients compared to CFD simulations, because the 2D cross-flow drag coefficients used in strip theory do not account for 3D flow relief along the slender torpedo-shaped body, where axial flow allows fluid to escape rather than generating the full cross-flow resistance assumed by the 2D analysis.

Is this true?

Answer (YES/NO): YES